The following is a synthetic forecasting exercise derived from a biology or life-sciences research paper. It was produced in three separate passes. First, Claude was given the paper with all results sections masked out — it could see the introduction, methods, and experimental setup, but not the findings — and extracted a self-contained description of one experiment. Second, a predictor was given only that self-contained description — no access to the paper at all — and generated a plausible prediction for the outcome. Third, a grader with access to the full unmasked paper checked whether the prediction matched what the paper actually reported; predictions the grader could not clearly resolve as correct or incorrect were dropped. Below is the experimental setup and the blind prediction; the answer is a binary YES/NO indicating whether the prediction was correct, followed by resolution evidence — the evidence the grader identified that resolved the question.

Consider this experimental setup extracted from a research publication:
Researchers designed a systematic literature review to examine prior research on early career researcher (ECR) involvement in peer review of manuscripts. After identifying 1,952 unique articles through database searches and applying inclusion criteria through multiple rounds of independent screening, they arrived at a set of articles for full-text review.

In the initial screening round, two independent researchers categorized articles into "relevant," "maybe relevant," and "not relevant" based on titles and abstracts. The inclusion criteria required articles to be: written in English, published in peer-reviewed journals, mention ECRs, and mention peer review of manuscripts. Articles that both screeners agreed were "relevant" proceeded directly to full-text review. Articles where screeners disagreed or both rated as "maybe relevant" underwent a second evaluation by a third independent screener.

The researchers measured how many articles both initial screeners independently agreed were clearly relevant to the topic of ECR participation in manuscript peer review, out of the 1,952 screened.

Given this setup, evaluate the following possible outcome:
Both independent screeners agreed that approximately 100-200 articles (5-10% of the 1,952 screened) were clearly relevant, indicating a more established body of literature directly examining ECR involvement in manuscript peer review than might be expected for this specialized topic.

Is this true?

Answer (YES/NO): NO